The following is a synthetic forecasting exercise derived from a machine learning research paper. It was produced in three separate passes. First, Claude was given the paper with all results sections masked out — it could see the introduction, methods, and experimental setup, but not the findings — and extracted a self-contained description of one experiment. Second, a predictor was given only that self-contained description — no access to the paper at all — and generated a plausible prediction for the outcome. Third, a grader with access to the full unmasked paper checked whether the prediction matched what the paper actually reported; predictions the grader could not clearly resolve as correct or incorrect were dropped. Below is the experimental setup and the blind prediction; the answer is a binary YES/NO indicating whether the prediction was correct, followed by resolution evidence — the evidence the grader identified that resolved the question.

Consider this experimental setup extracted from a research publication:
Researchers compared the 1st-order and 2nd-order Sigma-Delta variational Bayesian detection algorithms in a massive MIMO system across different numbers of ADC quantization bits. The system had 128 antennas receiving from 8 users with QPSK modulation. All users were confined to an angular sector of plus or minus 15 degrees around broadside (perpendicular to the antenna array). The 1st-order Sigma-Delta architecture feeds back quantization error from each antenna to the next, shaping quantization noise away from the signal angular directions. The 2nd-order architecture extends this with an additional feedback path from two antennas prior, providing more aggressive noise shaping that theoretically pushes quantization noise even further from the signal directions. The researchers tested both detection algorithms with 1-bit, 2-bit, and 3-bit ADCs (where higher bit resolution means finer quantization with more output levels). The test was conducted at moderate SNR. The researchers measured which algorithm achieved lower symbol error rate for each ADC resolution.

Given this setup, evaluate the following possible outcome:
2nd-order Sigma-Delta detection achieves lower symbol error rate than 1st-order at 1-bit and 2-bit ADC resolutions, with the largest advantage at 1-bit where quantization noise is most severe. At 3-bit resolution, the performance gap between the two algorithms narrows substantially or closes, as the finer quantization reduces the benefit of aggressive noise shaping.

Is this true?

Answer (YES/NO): NO